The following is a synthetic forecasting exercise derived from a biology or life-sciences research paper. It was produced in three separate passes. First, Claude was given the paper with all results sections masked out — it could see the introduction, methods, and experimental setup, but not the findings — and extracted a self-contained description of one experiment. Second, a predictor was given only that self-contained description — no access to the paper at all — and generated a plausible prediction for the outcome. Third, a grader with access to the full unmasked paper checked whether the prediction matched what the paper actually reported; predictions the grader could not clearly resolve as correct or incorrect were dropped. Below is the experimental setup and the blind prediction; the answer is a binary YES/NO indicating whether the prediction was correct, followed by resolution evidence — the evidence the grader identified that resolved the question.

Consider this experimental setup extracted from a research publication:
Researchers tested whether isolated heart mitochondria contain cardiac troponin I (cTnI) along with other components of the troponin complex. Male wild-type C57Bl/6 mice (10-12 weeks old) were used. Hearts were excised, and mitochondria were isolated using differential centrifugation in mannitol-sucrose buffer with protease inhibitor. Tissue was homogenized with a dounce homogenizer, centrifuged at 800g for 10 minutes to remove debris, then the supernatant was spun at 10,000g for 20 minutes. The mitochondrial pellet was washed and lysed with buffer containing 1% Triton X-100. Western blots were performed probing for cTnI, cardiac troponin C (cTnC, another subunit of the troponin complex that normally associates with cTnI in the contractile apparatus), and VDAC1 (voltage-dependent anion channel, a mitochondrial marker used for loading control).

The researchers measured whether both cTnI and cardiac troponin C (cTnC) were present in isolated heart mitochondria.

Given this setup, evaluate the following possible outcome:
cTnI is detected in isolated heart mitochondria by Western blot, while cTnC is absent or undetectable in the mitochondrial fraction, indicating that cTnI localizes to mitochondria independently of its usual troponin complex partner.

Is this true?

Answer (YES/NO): YES